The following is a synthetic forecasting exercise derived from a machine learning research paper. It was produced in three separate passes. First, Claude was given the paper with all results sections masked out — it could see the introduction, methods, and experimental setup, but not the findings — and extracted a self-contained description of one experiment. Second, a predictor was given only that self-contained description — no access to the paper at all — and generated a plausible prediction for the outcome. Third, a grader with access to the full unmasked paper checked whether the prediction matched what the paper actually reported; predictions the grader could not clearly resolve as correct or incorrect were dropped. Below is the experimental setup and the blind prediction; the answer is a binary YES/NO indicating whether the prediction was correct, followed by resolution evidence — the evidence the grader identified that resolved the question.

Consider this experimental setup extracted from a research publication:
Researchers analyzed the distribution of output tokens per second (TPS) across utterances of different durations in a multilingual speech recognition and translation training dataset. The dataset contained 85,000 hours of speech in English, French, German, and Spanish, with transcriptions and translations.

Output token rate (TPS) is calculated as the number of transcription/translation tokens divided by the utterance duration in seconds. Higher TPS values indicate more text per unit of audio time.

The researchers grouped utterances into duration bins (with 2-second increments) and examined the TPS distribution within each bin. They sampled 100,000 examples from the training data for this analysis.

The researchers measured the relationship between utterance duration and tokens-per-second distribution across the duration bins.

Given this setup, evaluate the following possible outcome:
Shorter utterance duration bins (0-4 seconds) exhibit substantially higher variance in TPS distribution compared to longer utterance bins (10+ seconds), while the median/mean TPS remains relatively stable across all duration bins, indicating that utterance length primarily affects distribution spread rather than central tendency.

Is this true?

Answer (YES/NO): NO